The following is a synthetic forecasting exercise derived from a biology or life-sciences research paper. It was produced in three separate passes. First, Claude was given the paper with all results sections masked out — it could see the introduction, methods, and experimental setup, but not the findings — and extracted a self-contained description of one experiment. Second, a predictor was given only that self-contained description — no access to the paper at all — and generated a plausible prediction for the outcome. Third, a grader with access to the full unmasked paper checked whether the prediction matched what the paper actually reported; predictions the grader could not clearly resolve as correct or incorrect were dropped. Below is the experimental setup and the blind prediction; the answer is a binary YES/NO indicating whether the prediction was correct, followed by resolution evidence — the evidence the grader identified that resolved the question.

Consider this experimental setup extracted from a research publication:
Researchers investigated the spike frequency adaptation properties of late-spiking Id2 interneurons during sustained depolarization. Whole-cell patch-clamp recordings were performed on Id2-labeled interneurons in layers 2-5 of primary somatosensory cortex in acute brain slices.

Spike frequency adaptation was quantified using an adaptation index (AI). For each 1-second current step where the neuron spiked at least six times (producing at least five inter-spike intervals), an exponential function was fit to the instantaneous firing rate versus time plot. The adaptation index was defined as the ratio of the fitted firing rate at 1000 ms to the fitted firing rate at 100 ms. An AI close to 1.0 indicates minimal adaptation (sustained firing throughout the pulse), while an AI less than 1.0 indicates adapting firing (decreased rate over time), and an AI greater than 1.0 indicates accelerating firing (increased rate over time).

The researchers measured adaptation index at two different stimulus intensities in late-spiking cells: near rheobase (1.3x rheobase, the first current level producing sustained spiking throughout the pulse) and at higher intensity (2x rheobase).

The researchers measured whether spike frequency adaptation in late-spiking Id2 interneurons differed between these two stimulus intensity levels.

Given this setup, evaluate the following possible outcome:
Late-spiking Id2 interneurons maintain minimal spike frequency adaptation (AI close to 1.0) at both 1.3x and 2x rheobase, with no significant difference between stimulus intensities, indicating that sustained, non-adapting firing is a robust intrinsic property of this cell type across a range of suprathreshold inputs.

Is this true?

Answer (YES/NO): NO